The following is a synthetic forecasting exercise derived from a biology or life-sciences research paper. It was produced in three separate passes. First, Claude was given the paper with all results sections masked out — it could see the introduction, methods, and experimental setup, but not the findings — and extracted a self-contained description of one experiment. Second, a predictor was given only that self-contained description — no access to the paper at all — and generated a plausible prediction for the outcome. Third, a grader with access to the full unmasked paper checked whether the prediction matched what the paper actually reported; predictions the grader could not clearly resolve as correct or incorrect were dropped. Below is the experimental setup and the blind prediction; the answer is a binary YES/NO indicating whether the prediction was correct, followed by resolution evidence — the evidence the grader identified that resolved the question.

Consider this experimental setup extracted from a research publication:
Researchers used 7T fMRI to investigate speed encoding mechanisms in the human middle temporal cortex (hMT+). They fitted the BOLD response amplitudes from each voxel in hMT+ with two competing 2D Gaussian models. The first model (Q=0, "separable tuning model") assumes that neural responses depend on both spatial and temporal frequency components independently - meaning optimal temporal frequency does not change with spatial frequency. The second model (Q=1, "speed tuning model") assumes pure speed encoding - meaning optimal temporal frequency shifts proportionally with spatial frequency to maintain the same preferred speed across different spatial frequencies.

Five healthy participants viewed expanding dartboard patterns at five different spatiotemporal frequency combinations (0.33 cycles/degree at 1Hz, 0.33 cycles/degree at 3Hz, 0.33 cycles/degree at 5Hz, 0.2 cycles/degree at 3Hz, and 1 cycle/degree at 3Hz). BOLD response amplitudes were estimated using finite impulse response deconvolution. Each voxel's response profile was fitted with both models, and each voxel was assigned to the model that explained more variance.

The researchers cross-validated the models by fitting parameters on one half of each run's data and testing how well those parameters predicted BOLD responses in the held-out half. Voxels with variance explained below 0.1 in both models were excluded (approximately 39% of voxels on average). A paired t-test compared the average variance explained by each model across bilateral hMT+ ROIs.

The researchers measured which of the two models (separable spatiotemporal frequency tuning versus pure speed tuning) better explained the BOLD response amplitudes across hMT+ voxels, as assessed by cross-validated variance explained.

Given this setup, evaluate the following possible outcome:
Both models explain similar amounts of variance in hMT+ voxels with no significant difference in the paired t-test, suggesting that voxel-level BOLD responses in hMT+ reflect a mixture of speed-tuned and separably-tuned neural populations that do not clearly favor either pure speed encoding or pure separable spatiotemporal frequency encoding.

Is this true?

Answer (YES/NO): NO